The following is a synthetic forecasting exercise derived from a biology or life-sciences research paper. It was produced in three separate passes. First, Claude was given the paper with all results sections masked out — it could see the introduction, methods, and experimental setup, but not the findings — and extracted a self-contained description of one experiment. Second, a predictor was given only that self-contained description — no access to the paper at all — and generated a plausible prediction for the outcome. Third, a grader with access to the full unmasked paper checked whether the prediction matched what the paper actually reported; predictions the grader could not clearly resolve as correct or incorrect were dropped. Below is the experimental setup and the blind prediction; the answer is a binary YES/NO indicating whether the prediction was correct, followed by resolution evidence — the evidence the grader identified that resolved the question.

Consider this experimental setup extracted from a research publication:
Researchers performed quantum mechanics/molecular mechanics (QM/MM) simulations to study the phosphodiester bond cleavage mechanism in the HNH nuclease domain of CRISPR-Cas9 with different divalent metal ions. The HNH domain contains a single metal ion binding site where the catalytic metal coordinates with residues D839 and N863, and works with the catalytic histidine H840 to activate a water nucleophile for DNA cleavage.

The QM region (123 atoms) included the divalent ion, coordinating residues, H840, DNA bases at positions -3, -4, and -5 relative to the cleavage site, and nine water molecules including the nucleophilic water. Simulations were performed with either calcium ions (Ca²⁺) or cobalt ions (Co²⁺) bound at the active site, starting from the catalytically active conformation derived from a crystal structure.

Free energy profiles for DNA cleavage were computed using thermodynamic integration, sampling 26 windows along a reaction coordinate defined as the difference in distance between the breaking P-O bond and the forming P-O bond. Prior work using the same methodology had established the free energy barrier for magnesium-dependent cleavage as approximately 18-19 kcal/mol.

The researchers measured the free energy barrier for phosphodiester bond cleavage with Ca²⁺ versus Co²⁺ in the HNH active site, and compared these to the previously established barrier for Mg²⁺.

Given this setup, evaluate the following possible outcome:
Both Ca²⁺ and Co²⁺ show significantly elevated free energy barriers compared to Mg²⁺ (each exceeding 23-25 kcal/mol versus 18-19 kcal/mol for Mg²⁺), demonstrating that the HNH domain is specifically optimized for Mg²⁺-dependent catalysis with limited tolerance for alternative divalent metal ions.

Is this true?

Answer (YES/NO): NO